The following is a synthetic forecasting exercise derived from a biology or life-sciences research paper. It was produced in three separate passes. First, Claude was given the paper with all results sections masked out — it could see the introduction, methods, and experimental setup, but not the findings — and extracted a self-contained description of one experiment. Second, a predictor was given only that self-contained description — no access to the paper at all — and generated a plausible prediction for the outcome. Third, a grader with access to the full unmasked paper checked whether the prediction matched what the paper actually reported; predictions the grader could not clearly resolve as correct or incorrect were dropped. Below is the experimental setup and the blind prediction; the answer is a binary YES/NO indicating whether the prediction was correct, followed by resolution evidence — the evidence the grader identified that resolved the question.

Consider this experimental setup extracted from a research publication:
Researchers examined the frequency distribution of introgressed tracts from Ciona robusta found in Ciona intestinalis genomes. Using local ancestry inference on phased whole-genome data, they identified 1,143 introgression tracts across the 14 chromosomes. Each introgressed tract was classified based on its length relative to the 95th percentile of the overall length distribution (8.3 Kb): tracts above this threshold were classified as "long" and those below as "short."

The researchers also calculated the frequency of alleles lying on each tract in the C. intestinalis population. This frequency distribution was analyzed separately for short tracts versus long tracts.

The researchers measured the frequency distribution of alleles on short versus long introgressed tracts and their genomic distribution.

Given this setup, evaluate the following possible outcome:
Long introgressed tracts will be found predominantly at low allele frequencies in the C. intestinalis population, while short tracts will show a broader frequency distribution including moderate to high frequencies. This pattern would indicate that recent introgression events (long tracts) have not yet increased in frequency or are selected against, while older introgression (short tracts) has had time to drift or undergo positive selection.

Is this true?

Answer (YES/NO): NO